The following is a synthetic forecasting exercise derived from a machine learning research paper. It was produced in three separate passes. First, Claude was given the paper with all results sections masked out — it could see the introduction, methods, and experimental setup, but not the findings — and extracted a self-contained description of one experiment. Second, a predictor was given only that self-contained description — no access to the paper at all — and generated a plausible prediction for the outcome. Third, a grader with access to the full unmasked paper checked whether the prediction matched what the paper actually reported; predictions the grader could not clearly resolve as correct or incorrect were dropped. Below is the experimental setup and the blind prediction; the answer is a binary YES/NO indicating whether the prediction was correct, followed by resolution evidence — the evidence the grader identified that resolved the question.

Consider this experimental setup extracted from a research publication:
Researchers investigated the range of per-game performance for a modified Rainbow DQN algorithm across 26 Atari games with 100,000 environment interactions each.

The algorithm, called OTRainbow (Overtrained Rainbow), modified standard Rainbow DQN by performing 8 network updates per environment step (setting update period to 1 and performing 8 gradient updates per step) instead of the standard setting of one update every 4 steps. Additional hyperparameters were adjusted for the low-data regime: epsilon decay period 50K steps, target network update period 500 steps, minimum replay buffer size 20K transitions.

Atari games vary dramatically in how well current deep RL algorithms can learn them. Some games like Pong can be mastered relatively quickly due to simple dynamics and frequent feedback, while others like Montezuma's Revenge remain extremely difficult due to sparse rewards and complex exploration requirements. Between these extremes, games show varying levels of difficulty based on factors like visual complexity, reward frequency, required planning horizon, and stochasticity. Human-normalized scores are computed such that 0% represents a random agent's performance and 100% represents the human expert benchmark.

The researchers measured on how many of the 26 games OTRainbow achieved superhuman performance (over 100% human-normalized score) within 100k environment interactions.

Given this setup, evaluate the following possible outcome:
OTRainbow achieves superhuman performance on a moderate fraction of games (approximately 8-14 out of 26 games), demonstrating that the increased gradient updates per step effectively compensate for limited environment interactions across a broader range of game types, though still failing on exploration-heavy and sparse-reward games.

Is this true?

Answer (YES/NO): NO